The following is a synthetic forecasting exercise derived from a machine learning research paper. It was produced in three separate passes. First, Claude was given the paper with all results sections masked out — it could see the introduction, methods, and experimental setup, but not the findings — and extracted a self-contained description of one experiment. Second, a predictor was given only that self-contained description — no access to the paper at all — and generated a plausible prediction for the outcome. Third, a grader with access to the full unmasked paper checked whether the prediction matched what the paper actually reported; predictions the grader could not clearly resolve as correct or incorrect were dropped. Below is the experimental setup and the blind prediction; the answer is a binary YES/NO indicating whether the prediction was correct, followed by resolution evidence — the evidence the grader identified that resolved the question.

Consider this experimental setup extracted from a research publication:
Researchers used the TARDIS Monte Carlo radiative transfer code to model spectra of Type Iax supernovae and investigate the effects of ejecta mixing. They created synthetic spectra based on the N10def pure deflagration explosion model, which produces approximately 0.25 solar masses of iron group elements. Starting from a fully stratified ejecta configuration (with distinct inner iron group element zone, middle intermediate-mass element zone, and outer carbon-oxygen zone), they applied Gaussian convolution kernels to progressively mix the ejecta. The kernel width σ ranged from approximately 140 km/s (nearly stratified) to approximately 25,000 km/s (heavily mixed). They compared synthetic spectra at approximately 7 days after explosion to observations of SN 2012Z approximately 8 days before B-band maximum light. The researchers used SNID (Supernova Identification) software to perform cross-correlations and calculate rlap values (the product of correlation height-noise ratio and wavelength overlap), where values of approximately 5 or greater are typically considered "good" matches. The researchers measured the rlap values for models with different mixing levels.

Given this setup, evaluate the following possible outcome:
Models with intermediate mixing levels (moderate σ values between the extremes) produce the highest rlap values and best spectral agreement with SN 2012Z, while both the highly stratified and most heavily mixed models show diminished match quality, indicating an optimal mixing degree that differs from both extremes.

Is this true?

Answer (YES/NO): NO